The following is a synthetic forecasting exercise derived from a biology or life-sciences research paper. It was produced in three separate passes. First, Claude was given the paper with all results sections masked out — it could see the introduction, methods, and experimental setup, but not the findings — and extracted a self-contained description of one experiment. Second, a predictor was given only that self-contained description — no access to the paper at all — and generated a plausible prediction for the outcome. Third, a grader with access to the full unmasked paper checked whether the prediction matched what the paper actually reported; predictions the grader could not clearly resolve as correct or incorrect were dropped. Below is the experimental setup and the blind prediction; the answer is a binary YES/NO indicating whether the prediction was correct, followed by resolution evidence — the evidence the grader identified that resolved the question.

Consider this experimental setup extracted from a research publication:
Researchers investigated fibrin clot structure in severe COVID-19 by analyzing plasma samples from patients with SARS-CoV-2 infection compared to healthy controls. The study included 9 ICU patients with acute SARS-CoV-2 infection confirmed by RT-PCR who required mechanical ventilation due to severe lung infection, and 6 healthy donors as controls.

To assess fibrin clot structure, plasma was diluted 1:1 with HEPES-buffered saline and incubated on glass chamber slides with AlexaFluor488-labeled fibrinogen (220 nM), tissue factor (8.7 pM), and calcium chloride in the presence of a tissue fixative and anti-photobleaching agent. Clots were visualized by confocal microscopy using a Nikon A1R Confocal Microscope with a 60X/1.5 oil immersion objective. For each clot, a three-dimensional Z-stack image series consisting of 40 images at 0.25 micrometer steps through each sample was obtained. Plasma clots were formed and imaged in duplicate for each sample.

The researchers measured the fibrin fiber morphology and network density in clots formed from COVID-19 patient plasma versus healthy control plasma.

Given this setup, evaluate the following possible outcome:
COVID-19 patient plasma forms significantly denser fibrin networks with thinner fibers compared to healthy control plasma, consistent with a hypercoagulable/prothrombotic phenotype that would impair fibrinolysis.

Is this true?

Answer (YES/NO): YES